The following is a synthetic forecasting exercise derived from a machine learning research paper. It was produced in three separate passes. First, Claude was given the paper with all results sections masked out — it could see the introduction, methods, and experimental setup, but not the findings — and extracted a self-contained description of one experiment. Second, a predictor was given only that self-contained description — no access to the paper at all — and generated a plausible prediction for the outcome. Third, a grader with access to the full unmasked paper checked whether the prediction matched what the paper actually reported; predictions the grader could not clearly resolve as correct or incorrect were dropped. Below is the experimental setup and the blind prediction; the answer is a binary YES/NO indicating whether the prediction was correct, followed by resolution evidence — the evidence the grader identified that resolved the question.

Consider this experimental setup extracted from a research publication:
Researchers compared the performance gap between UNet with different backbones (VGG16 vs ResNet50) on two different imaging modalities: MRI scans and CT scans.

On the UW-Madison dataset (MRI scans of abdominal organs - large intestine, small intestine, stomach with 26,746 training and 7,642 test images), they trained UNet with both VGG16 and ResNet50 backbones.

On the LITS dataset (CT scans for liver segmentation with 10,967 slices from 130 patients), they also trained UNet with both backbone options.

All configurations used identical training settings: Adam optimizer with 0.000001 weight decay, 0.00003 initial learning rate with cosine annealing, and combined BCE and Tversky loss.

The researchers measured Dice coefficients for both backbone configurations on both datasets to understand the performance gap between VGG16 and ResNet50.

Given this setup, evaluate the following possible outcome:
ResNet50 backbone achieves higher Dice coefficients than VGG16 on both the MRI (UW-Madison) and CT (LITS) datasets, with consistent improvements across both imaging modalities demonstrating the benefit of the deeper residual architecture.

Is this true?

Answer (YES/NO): NO